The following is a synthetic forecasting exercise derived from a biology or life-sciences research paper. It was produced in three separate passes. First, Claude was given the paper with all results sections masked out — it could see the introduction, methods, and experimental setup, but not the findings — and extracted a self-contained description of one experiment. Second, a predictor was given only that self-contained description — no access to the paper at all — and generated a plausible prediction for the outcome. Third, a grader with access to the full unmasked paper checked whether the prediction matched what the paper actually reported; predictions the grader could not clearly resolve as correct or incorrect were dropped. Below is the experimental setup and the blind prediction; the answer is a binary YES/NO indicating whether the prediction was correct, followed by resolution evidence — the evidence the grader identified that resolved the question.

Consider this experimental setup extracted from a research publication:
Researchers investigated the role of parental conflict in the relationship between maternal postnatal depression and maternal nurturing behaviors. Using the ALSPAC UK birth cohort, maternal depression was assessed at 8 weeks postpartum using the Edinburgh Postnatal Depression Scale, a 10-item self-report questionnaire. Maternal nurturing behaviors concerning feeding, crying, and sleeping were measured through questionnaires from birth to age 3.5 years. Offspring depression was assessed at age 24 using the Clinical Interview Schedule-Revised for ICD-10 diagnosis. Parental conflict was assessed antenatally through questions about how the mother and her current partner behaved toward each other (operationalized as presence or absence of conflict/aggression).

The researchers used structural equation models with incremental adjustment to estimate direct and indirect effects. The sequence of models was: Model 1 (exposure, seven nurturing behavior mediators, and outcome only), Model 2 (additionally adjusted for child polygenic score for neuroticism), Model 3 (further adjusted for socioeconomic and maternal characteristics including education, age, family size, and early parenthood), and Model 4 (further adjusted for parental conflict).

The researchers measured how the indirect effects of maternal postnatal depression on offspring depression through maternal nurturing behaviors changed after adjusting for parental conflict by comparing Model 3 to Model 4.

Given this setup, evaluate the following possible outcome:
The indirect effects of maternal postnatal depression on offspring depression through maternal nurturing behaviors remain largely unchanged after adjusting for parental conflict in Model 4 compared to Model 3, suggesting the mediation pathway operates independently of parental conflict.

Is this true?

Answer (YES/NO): NO